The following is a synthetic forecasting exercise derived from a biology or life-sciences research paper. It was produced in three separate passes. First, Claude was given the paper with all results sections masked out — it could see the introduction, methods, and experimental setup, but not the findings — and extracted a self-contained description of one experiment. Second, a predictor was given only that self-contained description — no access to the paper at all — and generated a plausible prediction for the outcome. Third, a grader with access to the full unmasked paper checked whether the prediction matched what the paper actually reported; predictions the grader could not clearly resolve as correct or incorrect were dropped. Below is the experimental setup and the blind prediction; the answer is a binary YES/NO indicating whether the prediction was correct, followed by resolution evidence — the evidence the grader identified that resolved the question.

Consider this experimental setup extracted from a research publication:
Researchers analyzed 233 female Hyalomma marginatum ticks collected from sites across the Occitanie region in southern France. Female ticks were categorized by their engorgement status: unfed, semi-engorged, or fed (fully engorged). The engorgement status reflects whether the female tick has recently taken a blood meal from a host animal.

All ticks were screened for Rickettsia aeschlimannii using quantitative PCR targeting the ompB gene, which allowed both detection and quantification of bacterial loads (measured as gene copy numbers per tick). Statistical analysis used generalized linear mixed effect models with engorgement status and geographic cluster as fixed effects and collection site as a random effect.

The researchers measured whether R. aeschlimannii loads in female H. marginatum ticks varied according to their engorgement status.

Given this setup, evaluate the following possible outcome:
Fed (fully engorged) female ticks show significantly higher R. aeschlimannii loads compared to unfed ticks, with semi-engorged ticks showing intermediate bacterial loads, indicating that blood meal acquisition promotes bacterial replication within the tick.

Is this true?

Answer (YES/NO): NO